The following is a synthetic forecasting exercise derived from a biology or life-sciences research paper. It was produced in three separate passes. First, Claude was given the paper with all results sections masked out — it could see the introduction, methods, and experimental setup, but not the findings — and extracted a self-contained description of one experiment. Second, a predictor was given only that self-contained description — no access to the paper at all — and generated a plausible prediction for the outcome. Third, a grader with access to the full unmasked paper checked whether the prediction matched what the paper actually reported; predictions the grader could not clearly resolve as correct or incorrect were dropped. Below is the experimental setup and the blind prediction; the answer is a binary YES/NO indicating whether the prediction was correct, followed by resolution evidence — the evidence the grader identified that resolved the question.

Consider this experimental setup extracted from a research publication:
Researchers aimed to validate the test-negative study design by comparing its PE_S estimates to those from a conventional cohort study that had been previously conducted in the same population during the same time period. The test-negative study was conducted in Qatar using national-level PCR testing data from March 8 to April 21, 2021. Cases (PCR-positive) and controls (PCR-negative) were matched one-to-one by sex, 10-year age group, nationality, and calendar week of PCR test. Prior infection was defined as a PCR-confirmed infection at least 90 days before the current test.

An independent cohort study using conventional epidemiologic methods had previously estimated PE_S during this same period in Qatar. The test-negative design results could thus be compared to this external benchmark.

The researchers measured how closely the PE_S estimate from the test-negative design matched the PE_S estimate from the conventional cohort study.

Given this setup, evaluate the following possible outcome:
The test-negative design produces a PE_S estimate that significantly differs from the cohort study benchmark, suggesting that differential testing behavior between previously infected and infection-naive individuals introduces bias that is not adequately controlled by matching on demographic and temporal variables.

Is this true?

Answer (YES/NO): NO